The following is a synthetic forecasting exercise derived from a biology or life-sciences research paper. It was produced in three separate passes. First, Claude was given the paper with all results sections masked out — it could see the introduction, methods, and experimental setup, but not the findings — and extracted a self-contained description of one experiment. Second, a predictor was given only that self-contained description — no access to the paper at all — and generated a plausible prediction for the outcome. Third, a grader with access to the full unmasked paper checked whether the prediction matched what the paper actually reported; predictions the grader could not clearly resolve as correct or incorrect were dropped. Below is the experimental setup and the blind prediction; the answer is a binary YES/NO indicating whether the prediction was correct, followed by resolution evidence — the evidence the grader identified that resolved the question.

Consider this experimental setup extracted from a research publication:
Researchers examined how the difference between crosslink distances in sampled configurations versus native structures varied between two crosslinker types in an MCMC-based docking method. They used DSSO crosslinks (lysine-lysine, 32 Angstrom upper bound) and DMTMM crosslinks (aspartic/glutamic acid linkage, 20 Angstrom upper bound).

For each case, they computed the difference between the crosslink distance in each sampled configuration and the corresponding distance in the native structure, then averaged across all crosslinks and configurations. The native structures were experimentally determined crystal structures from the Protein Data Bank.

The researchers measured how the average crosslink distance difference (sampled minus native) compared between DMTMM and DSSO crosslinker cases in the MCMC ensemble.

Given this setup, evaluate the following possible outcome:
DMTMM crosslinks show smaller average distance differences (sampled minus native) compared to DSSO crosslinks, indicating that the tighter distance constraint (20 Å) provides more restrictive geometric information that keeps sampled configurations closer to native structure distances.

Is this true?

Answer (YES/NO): YES